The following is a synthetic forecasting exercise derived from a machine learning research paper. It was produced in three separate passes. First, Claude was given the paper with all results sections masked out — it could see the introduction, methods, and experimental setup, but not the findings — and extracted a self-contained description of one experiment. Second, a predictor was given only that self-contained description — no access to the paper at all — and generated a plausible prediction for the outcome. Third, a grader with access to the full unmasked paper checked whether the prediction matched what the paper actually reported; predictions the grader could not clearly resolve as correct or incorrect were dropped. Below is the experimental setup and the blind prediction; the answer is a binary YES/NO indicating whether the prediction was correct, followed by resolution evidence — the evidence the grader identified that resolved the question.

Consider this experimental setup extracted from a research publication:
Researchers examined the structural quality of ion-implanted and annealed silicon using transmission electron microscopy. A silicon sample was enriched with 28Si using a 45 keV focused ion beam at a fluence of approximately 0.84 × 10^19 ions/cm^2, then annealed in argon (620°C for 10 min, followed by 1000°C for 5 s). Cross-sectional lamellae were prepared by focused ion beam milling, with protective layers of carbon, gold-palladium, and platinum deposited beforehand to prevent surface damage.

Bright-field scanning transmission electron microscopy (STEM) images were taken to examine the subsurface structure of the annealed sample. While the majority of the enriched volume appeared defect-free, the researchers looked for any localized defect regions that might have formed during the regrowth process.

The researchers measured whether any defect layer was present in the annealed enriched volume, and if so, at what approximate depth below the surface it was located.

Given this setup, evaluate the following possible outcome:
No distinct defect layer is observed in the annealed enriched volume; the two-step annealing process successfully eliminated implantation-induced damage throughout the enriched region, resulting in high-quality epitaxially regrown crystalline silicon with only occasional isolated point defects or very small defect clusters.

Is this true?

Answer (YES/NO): NO